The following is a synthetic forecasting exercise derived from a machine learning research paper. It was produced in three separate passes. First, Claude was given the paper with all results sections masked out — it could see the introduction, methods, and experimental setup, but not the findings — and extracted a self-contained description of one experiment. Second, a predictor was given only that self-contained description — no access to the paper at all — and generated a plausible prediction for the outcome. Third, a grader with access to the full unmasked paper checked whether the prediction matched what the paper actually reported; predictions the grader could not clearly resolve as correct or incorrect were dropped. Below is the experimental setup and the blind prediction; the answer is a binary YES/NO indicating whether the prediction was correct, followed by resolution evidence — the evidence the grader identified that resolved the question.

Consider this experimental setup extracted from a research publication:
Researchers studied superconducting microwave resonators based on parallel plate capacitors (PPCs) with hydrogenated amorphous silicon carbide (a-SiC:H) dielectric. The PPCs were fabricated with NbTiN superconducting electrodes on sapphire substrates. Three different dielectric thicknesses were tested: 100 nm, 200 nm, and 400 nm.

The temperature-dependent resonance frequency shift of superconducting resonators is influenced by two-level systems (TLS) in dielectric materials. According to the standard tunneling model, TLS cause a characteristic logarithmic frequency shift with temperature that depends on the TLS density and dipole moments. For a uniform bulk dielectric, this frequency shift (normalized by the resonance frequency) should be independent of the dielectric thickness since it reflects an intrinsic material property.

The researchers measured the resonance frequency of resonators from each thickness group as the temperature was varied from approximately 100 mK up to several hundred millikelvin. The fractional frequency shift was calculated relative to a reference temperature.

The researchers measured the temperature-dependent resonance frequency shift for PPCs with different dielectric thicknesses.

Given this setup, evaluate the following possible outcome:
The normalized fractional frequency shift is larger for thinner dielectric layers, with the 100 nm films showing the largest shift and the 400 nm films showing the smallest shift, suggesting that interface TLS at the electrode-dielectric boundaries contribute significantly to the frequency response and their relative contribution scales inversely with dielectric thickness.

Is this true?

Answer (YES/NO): YES